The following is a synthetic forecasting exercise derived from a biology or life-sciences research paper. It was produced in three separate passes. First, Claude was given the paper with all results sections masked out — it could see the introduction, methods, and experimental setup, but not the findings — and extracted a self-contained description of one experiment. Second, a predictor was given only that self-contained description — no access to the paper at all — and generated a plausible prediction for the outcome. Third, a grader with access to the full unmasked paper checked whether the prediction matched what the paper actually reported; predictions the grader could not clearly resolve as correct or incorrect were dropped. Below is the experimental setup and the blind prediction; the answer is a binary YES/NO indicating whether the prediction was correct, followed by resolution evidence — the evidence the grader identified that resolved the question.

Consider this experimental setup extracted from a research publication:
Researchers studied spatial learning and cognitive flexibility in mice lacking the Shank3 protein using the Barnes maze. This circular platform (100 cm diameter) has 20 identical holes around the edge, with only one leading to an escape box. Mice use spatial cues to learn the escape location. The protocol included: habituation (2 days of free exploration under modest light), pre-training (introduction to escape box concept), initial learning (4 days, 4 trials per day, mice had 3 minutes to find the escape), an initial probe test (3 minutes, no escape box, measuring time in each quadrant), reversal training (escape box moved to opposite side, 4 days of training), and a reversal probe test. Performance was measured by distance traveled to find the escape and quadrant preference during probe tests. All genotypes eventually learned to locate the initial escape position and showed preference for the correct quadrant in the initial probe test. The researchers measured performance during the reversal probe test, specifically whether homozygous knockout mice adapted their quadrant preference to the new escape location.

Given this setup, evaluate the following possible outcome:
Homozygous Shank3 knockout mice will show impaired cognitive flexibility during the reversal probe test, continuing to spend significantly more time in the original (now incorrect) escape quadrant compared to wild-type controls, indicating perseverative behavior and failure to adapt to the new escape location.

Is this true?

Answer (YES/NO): NO